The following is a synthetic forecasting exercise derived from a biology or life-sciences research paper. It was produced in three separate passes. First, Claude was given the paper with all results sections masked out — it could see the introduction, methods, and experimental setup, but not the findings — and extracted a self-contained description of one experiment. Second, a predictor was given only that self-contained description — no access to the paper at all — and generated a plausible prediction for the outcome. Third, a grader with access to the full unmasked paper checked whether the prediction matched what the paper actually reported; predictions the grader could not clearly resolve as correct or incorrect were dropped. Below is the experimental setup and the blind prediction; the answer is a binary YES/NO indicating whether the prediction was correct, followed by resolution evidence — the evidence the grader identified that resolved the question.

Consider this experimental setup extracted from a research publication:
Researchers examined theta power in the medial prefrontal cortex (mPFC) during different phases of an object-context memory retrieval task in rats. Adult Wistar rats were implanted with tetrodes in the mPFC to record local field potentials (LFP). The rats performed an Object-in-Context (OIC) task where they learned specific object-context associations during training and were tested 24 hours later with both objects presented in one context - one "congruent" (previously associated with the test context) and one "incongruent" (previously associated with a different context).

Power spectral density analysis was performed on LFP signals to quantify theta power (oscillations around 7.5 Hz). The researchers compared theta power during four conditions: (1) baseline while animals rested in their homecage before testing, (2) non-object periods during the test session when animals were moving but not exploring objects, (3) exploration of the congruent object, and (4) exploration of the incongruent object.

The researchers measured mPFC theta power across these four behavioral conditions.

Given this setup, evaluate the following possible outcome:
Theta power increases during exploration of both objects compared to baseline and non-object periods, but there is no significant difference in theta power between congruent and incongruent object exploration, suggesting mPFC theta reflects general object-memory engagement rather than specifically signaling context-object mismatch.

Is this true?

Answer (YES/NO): NO